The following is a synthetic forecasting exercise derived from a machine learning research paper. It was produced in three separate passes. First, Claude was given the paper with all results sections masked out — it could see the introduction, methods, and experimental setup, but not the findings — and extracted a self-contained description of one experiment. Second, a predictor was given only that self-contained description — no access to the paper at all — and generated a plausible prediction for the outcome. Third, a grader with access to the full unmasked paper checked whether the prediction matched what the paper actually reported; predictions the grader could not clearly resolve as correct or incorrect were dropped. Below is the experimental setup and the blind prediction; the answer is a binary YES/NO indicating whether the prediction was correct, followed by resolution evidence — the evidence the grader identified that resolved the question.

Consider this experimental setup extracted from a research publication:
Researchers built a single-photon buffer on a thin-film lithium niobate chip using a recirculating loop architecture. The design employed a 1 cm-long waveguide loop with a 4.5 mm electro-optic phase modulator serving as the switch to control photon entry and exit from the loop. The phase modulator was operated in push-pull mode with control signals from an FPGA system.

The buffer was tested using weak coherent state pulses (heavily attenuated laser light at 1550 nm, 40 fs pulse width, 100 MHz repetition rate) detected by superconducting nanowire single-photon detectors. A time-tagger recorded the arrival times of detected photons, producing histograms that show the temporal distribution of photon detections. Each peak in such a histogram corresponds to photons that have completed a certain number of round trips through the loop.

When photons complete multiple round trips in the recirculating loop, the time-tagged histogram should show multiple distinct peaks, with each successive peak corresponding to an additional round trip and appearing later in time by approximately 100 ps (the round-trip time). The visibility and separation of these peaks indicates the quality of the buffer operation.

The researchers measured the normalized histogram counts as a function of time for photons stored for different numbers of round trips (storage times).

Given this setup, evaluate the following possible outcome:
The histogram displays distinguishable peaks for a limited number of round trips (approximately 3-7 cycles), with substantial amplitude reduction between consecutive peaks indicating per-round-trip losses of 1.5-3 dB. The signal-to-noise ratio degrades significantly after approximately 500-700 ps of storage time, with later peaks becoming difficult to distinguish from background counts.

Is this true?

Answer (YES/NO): NO